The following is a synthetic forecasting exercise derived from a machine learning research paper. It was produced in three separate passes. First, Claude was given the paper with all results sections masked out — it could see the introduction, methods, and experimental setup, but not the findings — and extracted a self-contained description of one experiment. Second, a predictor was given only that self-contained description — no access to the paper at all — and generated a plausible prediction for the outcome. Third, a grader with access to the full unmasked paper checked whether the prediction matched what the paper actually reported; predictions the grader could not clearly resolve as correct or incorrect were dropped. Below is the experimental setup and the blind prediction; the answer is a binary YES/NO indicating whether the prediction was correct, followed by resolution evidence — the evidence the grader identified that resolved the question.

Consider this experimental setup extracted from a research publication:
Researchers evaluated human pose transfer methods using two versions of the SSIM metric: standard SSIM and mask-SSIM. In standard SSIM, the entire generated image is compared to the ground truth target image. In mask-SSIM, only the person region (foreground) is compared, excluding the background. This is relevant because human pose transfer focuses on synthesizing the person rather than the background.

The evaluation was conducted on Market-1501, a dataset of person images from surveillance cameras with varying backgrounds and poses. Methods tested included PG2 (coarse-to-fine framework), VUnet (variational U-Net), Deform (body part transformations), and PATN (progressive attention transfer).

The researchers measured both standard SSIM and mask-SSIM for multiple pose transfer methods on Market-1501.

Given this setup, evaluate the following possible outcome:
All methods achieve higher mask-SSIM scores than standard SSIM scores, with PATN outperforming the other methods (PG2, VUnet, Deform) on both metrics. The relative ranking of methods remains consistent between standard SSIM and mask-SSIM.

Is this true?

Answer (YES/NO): YES